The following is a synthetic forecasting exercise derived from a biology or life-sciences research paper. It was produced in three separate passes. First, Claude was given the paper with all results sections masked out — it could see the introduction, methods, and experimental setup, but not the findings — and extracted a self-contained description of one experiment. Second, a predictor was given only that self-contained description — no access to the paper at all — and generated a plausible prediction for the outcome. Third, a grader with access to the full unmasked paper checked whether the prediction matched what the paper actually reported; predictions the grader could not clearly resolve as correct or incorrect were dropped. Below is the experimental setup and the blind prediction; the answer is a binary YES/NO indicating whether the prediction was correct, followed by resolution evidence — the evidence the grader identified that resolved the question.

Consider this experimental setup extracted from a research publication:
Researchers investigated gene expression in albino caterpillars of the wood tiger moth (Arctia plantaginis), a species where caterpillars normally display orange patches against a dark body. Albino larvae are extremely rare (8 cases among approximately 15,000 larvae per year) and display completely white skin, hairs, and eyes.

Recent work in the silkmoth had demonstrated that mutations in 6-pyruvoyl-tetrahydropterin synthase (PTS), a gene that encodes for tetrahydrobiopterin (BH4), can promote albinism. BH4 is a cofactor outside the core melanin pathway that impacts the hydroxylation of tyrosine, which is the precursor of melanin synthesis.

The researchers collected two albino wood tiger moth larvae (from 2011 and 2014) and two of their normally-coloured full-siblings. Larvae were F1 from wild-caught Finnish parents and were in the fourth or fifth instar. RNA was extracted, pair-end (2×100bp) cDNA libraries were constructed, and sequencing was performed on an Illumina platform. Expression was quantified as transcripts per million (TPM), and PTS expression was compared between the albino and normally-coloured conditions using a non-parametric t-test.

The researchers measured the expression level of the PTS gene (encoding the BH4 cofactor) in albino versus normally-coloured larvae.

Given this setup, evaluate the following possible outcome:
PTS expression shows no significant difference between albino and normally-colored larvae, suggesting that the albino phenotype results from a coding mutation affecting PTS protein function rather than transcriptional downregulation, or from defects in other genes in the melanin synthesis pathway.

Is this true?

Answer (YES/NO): YES